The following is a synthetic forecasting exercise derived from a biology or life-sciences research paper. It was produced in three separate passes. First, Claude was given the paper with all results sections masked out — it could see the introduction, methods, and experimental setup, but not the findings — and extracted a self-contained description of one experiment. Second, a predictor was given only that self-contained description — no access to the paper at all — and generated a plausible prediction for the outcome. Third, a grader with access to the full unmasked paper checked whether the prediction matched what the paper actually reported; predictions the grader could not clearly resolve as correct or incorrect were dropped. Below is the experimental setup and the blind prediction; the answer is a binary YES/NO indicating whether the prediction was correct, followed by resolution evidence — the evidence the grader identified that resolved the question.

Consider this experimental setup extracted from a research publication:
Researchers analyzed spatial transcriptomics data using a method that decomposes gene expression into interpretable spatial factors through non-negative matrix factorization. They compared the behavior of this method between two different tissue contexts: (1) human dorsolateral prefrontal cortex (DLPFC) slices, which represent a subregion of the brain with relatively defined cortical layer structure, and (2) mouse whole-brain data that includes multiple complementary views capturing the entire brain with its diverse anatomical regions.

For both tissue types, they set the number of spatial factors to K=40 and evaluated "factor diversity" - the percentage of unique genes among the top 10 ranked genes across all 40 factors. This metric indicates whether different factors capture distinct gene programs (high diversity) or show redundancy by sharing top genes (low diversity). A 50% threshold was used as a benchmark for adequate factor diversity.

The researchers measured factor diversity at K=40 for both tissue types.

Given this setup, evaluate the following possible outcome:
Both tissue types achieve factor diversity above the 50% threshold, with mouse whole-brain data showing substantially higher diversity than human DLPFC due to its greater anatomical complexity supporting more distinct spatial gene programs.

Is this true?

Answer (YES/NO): NO